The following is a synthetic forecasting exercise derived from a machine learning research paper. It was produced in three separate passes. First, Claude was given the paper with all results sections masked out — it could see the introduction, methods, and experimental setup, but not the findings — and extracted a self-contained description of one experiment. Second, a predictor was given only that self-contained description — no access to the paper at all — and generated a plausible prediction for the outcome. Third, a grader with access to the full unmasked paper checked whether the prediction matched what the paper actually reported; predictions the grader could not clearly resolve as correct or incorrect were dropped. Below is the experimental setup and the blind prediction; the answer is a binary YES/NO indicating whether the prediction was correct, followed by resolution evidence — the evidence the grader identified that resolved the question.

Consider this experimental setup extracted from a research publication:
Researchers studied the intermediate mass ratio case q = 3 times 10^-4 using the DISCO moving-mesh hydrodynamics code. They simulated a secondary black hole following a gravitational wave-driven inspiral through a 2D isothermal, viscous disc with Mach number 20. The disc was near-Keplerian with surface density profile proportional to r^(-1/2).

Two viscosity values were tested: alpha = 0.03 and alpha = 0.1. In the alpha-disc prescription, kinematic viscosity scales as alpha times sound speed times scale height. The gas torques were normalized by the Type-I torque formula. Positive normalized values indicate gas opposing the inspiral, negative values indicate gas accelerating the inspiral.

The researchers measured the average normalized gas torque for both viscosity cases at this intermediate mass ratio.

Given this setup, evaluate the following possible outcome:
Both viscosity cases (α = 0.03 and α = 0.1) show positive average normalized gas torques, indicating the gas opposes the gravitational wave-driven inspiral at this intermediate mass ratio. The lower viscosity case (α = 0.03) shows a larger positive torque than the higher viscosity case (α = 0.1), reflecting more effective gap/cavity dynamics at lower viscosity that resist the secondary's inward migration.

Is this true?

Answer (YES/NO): NO